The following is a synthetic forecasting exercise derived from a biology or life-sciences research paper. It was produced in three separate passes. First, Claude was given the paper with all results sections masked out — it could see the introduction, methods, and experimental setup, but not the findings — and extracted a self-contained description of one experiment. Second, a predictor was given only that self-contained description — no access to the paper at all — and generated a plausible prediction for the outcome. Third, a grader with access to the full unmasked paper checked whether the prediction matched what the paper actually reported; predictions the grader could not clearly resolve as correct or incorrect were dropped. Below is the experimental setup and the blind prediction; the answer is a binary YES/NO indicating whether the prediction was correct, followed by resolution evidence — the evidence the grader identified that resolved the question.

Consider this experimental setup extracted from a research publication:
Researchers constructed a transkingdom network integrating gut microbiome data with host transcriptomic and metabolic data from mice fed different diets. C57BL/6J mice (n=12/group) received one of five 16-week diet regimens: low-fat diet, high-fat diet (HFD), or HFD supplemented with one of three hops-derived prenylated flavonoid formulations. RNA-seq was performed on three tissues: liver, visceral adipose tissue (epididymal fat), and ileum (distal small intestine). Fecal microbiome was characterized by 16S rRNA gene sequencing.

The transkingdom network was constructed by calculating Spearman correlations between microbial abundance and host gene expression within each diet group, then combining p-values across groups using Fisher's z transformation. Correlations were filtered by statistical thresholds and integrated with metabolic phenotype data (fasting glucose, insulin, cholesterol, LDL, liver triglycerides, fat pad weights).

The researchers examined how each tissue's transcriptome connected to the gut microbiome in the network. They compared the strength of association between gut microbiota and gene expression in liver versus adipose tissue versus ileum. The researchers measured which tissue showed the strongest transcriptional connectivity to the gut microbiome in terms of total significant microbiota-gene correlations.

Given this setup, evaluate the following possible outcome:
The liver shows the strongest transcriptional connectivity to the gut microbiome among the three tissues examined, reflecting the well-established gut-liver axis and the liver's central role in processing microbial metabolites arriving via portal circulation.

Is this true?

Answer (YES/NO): NO